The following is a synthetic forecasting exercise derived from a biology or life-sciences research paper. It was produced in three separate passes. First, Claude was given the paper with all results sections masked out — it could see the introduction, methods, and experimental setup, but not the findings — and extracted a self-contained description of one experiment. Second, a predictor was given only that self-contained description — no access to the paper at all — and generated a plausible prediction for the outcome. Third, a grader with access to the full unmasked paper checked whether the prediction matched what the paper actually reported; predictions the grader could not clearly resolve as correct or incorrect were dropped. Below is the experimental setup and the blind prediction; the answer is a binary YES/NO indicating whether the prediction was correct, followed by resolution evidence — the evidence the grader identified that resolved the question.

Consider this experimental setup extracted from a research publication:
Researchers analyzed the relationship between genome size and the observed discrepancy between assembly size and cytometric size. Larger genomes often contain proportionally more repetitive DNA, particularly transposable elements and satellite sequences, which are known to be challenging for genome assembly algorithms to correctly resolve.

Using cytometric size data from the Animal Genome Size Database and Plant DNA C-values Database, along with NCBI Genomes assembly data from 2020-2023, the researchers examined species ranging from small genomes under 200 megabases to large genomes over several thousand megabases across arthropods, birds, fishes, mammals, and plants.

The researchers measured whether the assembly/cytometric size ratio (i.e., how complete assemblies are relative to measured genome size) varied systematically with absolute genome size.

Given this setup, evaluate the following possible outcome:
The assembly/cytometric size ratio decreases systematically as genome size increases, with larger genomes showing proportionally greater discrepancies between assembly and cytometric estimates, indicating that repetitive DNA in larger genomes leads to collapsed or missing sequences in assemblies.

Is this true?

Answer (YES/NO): NO